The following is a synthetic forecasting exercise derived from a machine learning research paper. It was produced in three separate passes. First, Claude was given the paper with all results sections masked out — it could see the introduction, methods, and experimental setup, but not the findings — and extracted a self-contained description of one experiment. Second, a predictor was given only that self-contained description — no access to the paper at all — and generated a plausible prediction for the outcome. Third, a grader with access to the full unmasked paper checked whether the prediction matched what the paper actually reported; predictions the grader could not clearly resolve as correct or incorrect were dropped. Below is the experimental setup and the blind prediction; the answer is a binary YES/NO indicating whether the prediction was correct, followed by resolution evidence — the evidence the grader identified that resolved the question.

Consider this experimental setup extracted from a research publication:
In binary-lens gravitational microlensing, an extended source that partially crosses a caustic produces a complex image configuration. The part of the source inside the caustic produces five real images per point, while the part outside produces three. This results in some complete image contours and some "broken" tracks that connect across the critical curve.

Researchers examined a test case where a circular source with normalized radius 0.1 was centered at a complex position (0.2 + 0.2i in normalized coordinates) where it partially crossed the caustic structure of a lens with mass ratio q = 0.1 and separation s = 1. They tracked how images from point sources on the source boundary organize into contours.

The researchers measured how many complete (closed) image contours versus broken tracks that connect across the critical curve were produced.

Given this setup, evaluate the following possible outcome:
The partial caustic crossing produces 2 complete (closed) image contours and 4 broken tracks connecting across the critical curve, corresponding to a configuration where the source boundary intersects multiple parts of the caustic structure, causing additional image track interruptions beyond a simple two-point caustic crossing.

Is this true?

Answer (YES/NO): NO